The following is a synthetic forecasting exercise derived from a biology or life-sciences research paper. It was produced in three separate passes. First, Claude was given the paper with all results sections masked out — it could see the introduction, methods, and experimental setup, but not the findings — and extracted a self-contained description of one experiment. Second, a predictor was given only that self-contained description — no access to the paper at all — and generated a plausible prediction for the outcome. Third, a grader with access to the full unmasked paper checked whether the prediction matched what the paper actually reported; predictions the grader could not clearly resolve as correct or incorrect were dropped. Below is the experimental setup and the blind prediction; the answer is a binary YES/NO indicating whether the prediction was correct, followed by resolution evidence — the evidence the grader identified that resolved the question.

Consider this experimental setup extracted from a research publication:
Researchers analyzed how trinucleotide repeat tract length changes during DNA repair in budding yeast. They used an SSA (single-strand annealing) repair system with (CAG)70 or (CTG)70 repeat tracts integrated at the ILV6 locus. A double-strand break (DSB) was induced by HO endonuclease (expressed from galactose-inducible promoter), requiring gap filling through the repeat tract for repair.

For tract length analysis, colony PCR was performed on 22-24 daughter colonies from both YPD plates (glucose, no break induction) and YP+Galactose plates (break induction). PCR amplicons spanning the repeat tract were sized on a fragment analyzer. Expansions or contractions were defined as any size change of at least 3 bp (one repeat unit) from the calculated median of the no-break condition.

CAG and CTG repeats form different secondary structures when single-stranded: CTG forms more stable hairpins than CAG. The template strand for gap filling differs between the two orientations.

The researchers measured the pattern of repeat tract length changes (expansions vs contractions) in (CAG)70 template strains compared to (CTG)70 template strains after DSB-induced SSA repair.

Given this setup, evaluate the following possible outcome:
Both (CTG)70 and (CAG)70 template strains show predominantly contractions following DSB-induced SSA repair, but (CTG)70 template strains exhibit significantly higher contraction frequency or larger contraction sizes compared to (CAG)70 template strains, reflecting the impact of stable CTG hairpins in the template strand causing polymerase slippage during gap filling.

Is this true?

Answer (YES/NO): NO